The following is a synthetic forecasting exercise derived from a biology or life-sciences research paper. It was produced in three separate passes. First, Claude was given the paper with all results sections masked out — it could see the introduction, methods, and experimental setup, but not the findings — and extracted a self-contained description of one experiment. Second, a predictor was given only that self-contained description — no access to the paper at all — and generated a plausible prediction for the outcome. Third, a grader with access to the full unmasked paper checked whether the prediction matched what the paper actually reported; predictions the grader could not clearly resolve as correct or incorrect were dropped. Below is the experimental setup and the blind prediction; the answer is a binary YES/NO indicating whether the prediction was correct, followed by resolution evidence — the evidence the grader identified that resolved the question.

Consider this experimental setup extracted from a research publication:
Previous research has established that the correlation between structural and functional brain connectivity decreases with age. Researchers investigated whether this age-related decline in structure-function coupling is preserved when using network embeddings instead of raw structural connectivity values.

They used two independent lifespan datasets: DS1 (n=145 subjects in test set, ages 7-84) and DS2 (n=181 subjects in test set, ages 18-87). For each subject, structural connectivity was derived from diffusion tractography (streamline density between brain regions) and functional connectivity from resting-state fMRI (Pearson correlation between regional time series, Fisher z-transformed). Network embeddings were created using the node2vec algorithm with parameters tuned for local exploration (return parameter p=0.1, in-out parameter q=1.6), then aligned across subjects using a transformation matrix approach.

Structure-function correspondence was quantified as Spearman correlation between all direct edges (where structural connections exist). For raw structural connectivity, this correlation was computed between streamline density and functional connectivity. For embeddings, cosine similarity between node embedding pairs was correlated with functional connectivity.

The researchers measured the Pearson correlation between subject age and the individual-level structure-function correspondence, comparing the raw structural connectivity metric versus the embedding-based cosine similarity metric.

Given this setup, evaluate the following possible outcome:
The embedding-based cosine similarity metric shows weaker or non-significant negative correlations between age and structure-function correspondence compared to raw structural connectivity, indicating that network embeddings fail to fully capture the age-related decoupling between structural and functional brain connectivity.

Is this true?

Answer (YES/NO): NO